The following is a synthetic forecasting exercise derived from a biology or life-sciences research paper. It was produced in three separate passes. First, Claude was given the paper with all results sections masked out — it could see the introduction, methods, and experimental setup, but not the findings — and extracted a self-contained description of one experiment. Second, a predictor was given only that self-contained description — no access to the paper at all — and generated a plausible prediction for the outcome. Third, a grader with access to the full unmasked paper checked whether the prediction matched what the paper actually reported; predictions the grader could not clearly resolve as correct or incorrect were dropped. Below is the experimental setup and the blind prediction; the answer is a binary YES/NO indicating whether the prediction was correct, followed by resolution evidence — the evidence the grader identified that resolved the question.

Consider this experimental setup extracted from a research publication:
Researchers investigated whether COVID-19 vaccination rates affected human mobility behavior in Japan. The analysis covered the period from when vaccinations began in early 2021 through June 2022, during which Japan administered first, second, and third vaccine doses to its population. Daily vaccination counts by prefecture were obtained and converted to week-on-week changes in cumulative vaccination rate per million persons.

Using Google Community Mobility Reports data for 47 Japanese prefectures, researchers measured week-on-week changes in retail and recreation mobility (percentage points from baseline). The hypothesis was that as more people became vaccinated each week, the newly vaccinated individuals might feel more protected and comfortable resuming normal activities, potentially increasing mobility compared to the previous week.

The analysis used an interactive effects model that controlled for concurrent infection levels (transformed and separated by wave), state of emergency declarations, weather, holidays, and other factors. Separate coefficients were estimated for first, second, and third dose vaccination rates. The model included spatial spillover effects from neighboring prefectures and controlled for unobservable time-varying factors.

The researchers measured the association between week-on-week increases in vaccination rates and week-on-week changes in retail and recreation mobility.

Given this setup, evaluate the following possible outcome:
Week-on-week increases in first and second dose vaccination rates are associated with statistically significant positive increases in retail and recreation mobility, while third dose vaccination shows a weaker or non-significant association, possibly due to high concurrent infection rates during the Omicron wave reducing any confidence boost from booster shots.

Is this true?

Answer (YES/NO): NO